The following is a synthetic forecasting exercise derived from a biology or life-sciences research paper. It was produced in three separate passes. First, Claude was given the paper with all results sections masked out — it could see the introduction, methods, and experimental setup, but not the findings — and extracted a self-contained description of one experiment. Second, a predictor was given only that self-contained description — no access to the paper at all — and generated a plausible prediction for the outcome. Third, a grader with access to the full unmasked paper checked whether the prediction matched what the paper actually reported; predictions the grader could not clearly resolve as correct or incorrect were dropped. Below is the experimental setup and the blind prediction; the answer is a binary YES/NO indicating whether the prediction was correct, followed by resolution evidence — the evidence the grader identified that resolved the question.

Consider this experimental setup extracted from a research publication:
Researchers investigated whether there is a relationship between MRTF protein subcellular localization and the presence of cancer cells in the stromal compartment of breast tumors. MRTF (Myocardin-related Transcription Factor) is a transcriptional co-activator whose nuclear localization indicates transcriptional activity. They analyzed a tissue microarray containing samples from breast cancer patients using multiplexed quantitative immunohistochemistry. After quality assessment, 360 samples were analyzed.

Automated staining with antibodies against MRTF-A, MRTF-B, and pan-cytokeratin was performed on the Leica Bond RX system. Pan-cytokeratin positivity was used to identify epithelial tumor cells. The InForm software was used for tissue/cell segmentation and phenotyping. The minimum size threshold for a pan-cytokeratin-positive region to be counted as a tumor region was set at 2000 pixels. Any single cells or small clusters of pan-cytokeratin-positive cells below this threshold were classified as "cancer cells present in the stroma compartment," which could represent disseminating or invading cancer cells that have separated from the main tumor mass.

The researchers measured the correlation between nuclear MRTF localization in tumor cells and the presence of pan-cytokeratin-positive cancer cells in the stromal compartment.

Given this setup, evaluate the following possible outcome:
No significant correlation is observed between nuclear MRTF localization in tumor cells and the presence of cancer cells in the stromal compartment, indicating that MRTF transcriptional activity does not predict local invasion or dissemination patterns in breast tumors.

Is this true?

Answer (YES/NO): NO